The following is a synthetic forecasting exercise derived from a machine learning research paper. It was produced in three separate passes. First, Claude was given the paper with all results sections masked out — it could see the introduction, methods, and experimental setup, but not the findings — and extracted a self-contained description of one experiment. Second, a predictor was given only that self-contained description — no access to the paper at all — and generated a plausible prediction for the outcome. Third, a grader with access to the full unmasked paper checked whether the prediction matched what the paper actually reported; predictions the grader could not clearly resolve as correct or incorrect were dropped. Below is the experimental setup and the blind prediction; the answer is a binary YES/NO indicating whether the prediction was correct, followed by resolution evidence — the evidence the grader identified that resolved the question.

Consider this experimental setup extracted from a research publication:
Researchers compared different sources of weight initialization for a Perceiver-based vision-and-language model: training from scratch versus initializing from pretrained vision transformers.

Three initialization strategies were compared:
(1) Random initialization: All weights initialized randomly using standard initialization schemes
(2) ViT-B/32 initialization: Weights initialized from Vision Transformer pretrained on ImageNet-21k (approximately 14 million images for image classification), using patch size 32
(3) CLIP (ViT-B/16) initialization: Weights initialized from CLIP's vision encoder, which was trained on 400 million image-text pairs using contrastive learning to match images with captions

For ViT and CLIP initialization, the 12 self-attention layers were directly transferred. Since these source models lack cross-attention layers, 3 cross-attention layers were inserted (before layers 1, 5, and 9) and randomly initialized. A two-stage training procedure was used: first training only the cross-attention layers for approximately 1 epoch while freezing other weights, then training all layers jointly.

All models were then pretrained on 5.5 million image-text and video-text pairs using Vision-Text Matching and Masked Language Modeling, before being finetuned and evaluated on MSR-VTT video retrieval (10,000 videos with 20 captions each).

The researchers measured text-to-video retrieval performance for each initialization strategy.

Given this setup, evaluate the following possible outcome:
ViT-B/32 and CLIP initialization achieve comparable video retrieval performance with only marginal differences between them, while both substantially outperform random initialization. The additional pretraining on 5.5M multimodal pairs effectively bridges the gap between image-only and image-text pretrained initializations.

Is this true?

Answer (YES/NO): NO